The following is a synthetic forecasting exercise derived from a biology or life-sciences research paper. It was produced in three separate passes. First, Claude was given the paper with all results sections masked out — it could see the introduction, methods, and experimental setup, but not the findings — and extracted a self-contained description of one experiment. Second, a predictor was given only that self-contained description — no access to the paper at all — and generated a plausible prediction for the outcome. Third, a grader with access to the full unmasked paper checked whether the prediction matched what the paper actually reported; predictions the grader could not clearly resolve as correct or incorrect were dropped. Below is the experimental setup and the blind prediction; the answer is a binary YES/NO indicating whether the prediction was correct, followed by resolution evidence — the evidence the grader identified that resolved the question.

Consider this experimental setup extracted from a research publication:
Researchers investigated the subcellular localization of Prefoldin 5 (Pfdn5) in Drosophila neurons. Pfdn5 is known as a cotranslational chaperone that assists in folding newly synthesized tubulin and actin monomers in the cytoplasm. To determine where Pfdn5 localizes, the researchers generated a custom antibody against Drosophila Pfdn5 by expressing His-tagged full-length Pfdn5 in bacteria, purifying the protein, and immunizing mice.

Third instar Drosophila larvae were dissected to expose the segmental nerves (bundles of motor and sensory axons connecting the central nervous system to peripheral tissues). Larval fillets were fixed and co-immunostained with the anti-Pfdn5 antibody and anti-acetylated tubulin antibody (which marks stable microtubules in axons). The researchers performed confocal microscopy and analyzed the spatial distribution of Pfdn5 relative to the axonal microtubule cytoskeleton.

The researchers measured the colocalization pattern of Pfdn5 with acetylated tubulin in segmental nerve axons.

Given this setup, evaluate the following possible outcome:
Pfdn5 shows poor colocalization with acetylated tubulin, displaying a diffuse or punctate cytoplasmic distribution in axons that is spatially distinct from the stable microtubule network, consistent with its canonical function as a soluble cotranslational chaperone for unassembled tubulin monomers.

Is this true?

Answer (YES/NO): NO